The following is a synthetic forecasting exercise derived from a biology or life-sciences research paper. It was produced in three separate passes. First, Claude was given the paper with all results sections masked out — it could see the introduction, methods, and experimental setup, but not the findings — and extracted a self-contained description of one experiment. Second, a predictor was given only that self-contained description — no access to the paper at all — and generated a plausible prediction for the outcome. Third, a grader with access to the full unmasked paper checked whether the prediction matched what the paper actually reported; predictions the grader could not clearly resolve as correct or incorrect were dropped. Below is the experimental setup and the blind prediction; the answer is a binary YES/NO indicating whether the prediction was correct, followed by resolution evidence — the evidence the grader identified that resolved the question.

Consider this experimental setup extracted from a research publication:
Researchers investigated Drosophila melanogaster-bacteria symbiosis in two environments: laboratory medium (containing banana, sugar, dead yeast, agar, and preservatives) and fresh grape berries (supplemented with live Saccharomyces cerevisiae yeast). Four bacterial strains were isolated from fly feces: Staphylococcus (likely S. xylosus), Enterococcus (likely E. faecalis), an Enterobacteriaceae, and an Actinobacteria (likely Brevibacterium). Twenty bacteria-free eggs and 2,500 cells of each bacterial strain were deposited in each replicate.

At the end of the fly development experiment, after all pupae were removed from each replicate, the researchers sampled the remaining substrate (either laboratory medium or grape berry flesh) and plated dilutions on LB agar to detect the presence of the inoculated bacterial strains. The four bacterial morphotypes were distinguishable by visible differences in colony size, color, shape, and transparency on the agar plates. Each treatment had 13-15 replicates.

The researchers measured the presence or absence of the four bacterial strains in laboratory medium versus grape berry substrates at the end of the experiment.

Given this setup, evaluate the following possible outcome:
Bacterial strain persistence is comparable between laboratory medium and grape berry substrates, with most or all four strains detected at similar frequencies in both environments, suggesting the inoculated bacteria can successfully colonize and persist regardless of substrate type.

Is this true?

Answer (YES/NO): NO